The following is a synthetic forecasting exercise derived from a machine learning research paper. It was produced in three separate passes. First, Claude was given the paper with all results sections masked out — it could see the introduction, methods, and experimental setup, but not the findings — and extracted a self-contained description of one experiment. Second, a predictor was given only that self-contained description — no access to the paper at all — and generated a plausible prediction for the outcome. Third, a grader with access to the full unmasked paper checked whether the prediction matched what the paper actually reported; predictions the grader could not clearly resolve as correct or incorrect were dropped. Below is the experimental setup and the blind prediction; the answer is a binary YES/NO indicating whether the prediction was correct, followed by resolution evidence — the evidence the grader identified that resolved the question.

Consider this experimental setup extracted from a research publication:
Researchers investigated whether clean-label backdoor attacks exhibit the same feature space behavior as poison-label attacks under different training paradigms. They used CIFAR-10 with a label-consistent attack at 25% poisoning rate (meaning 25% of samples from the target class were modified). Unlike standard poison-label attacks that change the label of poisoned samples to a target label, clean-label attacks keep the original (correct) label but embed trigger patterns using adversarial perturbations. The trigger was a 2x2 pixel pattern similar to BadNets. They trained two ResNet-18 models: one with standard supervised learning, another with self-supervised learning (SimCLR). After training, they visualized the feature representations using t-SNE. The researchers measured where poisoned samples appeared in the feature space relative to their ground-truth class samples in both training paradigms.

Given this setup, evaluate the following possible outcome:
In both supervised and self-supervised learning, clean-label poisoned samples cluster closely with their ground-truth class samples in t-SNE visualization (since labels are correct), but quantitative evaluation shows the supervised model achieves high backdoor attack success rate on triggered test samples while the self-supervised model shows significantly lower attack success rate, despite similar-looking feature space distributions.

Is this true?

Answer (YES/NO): NO